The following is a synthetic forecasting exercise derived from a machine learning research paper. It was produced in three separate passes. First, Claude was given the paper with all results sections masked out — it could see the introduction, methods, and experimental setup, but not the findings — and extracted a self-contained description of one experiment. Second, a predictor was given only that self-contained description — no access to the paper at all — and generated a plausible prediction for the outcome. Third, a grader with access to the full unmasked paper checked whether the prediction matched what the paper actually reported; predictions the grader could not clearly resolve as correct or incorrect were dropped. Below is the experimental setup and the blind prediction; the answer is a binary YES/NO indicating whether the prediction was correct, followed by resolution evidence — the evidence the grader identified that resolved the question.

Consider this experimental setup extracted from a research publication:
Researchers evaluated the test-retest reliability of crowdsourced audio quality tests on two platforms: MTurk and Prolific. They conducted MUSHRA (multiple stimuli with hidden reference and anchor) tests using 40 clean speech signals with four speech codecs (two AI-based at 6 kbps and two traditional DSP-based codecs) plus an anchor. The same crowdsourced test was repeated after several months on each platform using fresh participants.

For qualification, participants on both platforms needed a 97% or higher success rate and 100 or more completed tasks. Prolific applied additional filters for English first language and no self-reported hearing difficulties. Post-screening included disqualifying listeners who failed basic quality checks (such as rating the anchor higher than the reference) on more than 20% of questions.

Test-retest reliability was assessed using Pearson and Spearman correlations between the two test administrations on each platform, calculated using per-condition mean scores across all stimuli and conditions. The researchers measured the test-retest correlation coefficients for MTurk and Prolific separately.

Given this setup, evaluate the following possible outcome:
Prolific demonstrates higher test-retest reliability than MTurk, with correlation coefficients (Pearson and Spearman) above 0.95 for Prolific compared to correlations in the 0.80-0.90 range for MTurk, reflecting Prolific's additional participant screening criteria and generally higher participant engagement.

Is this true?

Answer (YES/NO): NO